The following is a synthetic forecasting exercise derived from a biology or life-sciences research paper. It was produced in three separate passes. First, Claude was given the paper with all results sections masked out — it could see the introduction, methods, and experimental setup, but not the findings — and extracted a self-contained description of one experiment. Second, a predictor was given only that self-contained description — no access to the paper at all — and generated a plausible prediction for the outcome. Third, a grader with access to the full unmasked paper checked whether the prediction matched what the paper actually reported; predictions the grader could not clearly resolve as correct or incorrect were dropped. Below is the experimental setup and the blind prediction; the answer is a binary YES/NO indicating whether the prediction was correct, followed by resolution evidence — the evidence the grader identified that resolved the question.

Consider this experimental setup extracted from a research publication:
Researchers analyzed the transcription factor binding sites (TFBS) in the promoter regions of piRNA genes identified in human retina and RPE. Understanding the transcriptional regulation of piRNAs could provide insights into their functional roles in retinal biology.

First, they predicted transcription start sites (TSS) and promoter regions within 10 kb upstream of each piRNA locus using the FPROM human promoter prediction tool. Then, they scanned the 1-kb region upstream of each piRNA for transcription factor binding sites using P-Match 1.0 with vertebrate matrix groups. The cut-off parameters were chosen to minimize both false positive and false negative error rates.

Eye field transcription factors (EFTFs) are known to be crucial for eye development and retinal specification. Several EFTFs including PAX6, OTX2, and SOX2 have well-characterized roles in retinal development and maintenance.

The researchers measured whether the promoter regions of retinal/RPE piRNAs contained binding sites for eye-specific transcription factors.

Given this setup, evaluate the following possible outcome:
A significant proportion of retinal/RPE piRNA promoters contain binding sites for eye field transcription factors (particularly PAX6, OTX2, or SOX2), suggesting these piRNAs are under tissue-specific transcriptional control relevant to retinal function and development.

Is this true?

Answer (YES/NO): NO